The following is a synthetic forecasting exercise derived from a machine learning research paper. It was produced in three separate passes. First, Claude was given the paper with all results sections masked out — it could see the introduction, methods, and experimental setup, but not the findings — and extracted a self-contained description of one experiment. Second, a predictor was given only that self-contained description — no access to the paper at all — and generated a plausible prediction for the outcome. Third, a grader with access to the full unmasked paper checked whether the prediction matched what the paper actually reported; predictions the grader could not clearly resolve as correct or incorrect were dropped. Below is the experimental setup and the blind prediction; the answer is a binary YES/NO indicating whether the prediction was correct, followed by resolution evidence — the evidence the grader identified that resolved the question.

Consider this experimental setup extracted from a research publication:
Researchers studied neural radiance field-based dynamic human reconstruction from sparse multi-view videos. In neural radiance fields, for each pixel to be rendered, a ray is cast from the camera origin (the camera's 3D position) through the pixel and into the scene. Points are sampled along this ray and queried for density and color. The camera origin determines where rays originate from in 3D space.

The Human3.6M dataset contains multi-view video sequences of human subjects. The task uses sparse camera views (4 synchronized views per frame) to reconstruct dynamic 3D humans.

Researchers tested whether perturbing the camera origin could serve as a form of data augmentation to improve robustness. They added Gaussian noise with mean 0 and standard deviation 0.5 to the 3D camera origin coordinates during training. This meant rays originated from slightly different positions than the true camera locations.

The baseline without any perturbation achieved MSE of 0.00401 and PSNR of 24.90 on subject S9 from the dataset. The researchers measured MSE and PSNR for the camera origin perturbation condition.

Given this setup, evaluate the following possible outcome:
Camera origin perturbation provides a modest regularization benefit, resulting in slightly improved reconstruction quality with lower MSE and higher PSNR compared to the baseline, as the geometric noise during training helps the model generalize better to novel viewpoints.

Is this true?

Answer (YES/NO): NO